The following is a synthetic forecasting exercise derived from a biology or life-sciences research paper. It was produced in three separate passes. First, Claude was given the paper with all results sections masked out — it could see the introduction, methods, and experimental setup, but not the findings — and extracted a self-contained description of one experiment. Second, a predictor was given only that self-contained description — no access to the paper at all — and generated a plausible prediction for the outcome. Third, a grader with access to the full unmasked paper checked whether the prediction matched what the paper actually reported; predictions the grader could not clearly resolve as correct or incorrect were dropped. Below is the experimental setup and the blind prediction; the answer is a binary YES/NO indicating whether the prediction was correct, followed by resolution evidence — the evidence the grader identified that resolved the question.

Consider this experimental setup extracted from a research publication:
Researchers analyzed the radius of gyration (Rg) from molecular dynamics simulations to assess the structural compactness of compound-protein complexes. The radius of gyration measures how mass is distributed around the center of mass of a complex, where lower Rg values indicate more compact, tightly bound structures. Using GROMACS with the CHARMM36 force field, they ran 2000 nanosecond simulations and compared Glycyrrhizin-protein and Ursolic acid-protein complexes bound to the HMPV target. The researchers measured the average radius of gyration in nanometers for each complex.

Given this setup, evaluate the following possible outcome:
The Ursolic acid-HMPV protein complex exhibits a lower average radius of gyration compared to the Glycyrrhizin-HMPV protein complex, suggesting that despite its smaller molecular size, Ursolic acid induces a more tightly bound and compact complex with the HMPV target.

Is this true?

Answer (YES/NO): NO